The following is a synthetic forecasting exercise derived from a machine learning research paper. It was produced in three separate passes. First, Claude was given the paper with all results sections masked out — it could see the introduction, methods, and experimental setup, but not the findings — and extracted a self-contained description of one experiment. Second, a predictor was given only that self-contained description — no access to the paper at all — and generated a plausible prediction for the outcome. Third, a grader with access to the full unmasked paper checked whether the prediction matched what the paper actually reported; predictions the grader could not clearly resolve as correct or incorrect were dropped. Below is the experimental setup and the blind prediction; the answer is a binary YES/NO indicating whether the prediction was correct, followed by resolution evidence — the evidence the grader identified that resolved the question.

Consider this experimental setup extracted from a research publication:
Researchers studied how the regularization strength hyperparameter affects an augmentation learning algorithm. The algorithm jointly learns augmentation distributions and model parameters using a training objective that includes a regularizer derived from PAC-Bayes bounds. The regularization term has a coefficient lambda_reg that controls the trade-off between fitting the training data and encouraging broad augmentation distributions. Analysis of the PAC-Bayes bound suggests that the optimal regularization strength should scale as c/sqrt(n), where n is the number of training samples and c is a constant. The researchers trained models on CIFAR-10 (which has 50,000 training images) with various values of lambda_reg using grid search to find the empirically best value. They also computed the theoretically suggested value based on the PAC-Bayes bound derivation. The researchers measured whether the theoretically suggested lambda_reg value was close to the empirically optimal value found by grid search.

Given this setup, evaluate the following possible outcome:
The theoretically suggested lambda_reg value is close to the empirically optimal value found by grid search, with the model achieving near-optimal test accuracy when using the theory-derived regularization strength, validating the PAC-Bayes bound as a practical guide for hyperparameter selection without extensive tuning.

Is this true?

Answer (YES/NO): YES